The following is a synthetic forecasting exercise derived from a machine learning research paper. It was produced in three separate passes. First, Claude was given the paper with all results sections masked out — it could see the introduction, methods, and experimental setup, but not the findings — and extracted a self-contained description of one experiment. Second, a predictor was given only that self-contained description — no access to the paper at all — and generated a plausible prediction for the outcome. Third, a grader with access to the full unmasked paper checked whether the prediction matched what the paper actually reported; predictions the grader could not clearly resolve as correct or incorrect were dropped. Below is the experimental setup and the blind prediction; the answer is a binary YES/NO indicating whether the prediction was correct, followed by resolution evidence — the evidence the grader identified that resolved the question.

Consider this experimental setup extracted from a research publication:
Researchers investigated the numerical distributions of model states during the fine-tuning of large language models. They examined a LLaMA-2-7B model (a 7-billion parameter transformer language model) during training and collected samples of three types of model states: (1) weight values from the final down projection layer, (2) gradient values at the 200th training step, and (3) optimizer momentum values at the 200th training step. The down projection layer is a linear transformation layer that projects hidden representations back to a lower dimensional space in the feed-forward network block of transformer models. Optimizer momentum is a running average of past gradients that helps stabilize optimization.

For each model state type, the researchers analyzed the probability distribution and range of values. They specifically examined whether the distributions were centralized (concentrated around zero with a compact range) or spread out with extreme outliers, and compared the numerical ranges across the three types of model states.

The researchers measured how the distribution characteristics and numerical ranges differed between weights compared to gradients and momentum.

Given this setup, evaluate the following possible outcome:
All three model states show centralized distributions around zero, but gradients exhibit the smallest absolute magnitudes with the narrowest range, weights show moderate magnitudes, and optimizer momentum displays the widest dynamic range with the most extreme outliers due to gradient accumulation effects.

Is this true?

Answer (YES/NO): NO